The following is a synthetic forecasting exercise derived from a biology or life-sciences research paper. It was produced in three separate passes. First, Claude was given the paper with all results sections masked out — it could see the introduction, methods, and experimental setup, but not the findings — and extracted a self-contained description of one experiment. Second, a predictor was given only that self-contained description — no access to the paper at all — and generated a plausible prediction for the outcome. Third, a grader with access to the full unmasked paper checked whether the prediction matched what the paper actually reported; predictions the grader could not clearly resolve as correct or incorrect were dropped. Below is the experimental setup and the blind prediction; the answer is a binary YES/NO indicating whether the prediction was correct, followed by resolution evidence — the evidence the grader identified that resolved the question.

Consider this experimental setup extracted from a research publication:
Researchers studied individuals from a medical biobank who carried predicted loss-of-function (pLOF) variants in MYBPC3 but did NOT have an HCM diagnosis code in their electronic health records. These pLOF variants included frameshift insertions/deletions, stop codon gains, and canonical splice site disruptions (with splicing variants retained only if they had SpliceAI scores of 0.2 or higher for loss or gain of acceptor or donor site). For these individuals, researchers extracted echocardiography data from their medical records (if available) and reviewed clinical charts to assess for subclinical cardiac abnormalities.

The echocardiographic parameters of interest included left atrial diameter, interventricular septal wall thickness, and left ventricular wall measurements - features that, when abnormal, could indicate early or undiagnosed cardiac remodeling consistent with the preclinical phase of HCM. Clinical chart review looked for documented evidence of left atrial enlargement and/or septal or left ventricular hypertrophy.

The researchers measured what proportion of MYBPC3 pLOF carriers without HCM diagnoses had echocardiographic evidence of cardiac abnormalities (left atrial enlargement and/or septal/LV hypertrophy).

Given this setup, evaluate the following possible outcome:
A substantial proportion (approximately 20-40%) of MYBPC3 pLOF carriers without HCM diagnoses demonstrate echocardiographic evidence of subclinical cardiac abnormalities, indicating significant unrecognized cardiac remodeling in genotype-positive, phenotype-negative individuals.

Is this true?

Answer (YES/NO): YES